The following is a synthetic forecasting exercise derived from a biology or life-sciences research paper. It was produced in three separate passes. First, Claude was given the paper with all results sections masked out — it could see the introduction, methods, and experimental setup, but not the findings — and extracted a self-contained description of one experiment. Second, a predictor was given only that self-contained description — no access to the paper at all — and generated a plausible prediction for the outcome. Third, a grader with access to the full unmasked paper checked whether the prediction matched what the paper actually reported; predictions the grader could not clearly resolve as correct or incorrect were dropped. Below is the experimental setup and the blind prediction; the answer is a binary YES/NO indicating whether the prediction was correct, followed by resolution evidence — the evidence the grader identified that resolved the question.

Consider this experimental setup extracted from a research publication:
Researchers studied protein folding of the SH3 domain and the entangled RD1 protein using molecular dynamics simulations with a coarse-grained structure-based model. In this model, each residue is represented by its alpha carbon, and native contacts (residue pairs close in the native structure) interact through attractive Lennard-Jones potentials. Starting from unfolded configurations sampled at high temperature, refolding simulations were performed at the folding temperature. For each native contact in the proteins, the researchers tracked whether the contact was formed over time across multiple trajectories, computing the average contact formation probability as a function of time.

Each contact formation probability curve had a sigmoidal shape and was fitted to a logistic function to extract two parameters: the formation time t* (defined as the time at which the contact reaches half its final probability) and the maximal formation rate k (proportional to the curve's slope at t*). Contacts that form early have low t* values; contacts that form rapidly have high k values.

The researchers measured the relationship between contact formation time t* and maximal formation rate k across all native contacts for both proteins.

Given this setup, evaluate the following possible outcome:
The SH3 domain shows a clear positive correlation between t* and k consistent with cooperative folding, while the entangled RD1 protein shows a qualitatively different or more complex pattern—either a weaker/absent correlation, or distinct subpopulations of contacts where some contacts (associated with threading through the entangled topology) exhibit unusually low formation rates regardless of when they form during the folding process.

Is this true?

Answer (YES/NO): NO